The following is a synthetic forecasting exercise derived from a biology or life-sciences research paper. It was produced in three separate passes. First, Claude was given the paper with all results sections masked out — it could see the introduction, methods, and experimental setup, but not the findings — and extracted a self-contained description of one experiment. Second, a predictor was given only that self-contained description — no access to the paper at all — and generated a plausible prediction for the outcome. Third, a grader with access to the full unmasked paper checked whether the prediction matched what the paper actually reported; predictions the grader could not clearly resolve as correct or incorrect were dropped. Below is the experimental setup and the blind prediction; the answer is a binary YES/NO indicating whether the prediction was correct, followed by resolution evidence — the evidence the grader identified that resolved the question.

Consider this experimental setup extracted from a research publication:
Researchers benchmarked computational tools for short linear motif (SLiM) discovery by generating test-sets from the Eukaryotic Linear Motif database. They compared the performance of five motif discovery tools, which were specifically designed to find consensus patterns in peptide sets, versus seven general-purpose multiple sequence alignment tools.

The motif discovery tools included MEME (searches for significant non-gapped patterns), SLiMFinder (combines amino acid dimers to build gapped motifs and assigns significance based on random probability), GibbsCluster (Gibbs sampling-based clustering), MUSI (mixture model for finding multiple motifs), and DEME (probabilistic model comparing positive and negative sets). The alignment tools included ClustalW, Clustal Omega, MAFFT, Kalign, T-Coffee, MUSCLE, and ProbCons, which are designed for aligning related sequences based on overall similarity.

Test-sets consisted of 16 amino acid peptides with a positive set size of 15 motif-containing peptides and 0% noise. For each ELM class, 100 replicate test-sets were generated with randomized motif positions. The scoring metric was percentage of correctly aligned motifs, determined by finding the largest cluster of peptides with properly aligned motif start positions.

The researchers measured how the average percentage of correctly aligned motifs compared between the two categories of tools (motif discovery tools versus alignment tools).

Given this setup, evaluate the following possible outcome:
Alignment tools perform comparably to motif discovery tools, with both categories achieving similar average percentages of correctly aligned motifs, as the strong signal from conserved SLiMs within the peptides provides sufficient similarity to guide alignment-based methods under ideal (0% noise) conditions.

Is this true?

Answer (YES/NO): NO